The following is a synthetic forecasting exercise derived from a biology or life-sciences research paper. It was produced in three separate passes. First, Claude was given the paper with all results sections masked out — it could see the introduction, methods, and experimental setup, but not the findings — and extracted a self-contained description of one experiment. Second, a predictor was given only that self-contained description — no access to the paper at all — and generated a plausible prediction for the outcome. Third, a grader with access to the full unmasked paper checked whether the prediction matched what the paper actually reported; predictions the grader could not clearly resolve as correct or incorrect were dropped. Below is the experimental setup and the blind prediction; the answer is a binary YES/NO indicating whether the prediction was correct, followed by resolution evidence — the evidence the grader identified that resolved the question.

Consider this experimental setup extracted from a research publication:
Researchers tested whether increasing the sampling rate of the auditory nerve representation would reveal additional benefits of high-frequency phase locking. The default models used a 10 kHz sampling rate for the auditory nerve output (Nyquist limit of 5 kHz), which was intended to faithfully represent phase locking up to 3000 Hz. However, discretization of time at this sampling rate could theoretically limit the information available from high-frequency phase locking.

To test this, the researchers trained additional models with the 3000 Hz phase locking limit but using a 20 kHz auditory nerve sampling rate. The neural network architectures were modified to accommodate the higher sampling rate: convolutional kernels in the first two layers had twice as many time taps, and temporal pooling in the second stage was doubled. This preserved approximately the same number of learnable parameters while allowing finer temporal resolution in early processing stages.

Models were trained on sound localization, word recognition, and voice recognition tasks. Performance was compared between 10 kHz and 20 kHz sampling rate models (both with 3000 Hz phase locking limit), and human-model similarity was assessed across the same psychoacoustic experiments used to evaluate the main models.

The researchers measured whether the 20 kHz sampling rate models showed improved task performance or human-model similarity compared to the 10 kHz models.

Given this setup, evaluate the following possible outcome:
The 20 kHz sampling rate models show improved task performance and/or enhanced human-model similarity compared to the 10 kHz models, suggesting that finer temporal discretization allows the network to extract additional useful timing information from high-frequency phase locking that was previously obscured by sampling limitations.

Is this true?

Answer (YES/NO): NO